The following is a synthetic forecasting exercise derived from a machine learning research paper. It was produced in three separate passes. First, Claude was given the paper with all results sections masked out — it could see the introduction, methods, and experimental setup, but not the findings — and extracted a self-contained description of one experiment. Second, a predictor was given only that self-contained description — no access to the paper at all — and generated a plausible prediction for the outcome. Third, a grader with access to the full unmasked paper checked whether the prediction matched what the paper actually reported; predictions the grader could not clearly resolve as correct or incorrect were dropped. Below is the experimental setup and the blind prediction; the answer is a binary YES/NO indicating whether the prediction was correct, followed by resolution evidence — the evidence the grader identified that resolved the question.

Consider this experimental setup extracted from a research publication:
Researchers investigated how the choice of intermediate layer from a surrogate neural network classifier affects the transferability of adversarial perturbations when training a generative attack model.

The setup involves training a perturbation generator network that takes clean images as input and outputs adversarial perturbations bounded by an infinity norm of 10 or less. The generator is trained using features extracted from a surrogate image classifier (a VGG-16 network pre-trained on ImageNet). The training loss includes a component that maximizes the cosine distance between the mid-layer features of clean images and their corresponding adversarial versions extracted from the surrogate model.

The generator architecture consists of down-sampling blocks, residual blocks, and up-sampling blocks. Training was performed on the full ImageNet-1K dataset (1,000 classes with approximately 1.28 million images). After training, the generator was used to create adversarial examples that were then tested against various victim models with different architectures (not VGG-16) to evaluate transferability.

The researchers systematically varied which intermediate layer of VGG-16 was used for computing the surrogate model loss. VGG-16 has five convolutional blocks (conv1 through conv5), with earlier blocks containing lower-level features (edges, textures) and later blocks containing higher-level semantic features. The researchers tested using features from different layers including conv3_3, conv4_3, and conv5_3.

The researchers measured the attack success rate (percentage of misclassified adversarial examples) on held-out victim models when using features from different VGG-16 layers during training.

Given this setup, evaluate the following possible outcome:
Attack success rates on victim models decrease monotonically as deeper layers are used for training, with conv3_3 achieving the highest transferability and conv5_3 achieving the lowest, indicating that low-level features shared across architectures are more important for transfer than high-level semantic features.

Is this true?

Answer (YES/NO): NO